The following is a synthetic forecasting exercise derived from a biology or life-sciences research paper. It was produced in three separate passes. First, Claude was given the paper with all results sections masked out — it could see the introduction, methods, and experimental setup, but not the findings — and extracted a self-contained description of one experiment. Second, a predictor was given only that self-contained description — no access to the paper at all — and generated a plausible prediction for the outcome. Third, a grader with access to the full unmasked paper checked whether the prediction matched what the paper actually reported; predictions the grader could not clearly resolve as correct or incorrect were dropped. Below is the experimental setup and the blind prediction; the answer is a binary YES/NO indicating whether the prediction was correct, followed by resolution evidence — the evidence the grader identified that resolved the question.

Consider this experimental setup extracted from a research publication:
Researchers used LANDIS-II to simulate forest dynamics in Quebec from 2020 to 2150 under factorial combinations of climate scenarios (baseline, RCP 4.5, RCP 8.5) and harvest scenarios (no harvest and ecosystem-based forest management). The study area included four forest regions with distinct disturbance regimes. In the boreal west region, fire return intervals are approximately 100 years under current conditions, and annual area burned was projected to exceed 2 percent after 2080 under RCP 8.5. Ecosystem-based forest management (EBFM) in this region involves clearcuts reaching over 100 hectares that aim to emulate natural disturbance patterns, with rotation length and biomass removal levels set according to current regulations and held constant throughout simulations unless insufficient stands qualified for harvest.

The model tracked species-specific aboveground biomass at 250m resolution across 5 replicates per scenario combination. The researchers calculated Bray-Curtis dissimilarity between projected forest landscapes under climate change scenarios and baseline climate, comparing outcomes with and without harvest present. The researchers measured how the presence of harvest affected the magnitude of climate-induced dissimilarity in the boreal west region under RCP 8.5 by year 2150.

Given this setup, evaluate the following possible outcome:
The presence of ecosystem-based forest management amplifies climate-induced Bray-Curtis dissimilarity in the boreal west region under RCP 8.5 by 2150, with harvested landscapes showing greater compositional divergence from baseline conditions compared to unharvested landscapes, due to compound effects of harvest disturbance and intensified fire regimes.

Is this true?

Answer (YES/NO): NO